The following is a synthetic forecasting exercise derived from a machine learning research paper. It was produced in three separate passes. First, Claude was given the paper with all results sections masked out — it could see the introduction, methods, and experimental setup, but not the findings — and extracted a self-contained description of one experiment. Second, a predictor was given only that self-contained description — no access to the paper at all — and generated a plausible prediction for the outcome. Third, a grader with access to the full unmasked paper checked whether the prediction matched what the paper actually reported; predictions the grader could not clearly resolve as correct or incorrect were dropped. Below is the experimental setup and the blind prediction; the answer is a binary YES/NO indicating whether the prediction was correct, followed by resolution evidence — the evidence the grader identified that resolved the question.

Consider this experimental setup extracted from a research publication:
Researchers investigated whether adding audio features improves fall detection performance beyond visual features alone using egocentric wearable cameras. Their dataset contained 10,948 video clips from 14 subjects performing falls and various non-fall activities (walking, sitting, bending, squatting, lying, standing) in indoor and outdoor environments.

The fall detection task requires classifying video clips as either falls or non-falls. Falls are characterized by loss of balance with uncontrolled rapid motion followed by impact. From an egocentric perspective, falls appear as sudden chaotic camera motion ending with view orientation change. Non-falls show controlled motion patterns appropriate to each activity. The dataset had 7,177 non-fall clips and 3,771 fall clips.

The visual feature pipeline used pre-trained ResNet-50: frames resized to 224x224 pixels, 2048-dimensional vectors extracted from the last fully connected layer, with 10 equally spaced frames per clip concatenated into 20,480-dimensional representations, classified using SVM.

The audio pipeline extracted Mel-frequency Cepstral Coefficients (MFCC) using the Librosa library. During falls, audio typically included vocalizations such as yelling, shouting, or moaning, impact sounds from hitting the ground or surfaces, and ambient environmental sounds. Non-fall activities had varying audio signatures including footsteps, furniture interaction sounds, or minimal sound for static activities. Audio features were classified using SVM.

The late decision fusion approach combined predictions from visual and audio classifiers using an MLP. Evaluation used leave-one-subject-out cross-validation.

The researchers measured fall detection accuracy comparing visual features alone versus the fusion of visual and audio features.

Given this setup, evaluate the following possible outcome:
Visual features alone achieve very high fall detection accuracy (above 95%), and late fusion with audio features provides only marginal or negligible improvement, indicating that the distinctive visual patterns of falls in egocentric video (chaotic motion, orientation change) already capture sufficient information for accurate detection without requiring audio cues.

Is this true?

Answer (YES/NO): NO